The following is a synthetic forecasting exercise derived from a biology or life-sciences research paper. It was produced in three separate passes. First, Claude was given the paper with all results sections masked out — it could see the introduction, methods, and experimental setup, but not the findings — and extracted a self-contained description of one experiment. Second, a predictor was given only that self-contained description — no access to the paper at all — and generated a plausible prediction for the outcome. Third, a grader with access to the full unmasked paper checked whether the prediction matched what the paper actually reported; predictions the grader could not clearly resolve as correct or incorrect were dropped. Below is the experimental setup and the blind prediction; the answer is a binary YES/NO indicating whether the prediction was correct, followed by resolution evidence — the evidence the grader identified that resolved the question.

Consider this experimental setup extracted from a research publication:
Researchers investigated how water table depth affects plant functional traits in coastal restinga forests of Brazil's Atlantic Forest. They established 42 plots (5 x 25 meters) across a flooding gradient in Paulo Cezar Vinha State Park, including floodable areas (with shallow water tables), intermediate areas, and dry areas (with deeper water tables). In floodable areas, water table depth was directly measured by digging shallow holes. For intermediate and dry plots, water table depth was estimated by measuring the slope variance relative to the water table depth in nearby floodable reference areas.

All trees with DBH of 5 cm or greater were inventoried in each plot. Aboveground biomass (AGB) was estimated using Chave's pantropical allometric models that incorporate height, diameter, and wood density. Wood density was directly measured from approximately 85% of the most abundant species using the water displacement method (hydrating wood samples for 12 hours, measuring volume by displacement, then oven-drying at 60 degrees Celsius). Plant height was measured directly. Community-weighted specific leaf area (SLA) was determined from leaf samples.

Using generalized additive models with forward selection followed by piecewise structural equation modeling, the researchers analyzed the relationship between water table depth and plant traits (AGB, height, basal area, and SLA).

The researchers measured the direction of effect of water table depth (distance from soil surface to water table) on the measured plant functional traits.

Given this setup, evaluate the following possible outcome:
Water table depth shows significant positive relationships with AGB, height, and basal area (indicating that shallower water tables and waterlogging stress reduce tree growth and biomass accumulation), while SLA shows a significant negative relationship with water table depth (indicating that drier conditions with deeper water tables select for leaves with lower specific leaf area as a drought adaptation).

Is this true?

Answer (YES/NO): NO